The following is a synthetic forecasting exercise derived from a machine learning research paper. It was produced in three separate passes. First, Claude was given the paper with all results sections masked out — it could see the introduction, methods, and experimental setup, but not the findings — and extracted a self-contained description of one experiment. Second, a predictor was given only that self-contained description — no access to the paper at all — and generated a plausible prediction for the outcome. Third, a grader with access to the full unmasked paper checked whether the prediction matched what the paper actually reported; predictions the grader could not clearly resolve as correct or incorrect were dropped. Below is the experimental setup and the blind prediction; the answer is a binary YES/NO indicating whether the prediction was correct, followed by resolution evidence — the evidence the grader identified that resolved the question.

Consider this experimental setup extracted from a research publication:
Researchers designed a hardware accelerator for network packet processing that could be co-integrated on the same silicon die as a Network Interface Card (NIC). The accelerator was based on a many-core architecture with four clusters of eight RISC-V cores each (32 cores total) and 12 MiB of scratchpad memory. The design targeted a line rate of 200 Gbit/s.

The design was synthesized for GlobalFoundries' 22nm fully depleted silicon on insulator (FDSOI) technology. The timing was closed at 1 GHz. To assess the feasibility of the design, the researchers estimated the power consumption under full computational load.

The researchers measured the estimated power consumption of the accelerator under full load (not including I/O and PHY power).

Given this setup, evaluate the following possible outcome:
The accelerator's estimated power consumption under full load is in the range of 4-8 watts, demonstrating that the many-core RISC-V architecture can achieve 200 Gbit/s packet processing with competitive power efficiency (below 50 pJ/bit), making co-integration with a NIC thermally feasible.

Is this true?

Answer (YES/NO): YES